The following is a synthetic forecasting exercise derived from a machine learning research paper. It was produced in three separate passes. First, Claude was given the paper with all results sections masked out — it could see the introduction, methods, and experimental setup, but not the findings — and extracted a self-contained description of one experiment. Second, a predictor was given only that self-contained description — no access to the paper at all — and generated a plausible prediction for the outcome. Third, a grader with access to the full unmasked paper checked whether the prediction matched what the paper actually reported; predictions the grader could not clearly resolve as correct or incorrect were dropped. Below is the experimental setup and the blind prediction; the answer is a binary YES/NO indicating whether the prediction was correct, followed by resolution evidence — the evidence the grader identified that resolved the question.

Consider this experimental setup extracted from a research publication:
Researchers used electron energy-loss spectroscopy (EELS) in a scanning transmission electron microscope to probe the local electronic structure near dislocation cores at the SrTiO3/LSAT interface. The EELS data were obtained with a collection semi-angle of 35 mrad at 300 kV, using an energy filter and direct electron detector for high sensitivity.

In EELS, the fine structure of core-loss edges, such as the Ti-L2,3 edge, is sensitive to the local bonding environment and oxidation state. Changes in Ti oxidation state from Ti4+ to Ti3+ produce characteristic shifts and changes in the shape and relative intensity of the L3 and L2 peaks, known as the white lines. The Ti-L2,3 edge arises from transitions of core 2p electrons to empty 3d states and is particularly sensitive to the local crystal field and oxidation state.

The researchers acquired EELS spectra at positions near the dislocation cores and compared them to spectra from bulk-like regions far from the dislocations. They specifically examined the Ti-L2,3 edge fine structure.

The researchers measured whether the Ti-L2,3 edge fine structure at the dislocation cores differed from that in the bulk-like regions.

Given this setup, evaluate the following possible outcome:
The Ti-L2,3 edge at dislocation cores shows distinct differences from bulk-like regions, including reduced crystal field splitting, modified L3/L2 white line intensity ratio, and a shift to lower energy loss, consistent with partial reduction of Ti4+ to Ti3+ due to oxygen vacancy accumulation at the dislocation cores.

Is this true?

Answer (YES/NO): NO